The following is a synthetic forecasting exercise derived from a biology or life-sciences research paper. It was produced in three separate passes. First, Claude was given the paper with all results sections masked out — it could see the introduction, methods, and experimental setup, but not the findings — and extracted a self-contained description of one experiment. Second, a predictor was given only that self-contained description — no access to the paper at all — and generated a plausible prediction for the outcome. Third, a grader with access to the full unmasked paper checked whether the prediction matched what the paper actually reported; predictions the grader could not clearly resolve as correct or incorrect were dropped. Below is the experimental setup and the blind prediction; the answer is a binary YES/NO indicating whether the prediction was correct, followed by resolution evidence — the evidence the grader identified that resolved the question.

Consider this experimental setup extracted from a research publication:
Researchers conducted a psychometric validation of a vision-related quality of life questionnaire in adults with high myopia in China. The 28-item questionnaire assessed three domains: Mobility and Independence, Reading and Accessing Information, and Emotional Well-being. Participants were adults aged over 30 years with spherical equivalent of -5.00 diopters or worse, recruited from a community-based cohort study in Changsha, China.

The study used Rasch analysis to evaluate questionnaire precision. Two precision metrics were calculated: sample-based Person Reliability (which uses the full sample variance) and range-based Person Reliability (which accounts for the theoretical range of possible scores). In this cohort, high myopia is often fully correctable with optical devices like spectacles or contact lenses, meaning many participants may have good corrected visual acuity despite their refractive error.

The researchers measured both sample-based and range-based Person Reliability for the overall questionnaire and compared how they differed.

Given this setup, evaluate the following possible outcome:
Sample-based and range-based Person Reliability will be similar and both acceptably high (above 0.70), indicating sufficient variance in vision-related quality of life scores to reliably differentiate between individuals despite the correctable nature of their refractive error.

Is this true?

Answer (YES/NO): NO